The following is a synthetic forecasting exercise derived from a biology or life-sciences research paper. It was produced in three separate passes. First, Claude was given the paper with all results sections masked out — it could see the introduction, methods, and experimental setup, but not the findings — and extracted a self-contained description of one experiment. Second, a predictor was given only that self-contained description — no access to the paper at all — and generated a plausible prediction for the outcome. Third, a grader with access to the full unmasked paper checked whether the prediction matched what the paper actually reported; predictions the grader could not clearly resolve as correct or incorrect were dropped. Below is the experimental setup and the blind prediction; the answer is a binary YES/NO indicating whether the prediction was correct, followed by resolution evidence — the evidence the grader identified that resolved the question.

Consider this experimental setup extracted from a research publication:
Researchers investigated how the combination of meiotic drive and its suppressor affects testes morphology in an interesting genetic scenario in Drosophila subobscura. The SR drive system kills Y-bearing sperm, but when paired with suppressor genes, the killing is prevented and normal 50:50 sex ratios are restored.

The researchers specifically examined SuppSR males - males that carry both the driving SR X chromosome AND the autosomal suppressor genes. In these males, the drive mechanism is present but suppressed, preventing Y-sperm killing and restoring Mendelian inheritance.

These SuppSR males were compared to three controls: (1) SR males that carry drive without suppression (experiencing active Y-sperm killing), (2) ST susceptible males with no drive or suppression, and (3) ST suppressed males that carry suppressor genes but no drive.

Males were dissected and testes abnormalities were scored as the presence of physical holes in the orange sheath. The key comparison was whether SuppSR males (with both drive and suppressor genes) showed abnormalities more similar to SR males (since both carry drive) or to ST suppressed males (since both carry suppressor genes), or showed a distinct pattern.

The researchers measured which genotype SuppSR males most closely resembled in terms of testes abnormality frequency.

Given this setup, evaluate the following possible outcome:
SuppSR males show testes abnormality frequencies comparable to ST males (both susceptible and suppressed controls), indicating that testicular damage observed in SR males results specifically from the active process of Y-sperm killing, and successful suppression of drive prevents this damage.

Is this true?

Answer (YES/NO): NO